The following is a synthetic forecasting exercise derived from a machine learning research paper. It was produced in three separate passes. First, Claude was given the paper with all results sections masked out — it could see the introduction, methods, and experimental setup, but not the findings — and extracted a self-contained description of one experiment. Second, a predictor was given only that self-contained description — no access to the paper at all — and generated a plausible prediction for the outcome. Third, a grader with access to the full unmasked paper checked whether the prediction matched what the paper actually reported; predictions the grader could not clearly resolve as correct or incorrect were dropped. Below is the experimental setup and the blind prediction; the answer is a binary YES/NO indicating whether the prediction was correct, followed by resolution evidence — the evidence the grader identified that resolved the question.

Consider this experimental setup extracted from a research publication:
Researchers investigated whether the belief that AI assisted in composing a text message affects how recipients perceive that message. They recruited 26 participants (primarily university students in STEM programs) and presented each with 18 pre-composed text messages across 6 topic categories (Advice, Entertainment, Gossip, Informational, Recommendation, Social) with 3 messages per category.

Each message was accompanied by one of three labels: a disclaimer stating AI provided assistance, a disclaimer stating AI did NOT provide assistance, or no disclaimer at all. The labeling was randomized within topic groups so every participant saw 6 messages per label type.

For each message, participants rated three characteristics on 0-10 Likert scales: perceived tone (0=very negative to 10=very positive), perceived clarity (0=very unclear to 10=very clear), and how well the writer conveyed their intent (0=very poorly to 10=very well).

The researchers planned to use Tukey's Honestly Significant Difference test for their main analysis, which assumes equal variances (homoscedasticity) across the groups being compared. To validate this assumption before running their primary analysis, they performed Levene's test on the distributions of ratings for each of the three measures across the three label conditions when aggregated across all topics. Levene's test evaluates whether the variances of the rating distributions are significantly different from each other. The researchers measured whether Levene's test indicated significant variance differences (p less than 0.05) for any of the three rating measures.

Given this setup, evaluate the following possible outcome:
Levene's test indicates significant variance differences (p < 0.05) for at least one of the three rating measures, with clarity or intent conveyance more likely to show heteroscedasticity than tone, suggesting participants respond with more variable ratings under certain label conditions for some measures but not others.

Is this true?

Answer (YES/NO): NO